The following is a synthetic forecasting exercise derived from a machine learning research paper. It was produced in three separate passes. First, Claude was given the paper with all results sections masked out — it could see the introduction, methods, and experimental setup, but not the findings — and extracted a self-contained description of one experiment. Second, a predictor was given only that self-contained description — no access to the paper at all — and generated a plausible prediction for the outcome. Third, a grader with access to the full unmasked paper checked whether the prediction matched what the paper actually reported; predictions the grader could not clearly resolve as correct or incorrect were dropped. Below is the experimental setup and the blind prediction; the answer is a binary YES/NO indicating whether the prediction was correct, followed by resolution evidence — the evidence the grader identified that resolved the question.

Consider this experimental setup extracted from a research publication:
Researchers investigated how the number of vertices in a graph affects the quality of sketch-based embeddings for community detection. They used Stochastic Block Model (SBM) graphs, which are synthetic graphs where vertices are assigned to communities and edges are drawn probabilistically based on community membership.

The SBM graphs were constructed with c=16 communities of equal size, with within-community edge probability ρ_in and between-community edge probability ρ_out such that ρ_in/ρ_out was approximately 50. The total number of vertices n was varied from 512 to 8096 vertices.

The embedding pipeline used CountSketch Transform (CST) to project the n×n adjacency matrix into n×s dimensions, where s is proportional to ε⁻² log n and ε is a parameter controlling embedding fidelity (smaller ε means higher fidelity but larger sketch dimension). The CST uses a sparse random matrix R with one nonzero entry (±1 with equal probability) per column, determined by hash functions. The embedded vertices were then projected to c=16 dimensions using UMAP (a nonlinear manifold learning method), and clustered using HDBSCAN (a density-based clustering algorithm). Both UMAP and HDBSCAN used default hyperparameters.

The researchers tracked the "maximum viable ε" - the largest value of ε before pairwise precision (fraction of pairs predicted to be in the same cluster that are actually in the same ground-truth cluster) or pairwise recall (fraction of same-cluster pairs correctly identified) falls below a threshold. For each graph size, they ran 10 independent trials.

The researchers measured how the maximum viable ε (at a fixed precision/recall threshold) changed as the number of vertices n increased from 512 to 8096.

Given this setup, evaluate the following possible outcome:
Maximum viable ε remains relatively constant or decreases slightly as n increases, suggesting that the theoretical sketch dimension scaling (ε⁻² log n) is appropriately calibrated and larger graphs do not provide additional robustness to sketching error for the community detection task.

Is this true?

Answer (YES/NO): NO